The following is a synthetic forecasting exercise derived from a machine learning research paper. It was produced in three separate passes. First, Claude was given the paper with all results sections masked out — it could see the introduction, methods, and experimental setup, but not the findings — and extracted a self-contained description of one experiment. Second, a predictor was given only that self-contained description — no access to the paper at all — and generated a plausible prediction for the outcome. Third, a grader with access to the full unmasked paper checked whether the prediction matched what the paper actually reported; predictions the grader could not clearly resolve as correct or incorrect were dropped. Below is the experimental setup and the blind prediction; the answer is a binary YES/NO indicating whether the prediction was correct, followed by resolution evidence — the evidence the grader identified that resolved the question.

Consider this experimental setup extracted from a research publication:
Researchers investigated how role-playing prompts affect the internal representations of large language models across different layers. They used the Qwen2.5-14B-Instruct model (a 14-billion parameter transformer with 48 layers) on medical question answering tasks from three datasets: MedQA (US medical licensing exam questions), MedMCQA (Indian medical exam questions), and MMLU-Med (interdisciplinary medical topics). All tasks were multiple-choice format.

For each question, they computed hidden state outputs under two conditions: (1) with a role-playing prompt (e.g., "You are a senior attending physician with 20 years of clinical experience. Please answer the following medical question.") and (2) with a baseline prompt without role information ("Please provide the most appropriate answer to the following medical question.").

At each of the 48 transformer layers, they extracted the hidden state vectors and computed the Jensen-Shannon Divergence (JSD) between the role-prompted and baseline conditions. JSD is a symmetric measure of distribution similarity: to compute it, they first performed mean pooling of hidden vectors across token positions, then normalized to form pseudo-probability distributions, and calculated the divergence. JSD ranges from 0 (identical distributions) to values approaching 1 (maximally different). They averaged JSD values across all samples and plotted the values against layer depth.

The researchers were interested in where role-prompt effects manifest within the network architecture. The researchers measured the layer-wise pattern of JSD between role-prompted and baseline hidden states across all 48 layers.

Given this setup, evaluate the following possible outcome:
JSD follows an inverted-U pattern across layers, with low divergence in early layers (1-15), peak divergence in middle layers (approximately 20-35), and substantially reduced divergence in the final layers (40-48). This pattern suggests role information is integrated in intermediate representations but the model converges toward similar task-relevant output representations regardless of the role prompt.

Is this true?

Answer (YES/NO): NO